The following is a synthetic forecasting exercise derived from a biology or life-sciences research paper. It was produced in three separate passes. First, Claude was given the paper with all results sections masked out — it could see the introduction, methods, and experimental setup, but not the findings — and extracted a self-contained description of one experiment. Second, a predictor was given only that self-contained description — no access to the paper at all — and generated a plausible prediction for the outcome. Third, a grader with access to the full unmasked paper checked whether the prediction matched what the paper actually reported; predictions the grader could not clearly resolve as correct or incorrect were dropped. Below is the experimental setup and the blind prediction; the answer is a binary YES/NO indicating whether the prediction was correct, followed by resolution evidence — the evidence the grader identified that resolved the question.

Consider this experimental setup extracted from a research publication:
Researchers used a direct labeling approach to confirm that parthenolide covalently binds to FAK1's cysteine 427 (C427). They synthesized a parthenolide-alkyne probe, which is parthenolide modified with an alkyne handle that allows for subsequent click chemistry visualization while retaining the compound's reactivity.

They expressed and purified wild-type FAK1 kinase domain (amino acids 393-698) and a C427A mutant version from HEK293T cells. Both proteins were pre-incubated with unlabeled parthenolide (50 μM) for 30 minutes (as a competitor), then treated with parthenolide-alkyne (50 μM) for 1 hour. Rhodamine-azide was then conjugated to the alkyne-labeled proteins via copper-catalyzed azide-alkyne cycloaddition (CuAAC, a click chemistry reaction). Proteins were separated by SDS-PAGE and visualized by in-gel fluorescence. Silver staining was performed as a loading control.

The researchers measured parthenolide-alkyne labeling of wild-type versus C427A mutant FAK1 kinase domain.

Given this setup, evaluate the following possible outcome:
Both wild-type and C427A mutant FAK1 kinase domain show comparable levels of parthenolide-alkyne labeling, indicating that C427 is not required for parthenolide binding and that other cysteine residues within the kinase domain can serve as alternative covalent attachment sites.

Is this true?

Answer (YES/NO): NO